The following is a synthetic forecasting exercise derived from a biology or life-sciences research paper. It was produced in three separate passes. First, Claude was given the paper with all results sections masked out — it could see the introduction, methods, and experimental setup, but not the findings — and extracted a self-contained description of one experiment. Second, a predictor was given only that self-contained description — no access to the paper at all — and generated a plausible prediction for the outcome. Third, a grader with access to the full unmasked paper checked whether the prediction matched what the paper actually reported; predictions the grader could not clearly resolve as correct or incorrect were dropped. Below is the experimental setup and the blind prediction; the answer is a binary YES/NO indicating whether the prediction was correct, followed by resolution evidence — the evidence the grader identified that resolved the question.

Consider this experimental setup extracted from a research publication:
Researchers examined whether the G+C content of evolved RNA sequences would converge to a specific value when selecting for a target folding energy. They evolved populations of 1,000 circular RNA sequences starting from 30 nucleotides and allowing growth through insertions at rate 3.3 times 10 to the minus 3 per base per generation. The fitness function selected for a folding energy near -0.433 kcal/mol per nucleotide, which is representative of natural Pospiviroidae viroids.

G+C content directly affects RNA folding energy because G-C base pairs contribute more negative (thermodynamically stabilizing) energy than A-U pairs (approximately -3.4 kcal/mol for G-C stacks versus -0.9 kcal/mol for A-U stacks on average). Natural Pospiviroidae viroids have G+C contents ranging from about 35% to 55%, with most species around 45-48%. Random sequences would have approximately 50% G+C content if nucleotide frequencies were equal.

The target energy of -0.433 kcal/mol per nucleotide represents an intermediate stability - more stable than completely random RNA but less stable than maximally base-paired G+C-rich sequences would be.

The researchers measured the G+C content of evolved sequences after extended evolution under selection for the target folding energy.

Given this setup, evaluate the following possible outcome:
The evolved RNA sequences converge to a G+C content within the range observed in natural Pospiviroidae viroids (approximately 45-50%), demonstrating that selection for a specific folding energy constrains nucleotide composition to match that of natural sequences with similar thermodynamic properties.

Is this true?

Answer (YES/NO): NO